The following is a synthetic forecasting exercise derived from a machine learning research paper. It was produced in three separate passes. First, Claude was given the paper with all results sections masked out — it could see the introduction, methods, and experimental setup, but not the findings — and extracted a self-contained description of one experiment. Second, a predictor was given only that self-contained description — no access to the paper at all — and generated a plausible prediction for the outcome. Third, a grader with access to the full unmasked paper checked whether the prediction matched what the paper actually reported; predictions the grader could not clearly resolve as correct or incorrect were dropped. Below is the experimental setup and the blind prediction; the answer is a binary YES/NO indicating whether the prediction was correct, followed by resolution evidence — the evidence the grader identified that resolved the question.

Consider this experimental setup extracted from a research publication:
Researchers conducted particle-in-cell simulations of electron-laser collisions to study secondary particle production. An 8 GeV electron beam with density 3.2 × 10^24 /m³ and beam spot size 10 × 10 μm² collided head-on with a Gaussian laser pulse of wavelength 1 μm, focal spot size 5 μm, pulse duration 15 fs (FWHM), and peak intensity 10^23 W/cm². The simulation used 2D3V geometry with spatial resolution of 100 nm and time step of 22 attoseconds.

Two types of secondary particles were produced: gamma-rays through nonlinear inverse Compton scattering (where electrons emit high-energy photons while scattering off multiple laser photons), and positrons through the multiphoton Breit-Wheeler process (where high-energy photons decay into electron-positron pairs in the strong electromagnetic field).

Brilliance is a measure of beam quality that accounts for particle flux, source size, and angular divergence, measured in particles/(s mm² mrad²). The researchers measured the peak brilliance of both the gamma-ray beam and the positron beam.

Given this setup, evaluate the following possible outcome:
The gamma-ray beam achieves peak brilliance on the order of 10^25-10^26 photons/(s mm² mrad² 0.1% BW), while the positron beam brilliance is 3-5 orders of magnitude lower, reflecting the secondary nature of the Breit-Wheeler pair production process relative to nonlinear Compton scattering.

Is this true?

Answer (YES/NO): NO